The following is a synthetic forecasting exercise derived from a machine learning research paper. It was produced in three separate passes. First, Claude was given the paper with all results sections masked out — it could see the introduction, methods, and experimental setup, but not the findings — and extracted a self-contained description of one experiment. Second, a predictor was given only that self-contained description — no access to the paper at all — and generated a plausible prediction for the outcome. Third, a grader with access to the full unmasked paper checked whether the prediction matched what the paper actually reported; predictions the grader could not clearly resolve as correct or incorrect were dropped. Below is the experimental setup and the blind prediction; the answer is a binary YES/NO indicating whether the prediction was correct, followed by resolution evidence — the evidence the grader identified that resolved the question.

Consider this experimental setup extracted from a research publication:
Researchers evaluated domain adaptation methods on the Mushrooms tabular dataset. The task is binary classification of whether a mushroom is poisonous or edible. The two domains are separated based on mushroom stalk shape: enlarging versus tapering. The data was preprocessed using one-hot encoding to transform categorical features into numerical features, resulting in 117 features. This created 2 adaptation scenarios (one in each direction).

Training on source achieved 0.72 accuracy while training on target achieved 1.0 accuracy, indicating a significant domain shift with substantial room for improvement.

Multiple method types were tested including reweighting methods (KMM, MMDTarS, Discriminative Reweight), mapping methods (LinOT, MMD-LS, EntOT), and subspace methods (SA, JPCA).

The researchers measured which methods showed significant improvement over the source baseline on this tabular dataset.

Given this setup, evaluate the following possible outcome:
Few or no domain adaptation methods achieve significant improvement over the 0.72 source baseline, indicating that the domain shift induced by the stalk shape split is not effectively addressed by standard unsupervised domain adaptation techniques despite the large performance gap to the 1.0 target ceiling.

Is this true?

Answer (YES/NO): NO